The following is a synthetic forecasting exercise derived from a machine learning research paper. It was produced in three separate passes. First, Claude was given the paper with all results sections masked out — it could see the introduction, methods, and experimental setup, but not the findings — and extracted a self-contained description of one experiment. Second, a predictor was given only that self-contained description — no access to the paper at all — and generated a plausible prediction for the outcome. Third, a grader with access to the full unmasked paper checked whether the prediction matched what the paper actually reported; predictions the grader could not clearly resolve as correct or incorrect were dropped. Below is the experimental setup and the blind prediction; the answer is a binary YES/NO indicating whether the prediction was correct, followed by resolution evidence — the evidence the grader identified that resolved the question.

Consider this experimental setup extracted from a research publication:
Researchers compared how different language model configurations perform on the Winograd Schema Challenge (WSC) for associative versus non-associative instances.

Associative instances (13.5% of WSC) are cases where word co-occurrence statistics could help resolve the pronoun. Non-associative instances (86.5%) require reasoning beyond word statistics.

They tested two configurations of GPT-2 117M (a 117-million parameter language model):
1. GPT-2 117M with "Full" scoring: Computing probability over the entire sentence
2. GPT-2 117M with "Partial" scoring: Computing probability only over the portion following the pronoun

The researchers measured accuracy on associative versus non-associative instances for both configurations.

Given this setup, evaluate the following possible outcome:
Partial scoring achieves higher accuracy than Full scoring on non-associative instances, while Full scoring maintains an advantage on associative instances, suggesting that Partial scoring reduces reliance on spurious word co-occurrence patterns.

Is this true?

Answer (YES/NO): NO